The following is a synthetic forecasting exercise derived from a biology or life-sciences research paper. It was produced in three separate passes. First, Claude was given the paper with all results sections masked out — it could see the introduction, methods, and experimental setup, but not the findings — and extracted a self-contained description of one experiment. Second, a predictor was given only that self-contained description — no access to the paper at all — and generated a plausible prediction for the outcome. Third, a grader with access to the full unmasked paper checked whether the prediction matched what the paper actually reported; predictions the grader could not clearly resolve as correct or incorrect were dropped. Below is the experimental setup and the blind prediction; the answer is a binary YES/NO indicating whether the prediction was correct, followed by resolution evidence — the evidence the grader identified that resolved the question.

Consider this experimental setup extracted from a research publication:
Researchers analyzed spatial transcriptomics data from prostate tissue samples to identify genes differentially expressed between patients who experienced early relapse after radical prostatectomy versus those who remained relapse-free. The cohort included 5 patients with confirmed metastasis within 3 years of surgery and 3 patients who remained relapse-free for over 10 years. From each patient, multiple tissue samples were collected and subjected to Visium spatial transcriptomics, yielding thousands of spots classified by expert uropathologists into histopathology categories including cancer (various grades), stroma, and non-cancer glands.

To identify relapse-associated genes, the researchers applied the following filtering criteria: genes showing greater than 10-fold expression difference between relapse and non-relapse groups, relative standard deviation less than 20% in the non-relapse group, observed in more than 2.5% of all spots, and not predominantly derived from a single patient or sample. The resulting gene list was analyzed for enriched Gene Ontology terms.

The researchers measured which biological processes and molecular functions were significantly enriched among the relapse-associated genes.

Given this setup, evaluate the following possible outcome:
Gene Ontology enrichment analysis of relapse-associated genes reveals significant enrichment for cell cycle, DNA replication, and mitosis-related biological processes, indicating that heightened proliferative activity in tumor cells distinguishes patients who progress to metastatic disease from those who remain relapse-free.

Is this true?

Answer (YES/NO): NO